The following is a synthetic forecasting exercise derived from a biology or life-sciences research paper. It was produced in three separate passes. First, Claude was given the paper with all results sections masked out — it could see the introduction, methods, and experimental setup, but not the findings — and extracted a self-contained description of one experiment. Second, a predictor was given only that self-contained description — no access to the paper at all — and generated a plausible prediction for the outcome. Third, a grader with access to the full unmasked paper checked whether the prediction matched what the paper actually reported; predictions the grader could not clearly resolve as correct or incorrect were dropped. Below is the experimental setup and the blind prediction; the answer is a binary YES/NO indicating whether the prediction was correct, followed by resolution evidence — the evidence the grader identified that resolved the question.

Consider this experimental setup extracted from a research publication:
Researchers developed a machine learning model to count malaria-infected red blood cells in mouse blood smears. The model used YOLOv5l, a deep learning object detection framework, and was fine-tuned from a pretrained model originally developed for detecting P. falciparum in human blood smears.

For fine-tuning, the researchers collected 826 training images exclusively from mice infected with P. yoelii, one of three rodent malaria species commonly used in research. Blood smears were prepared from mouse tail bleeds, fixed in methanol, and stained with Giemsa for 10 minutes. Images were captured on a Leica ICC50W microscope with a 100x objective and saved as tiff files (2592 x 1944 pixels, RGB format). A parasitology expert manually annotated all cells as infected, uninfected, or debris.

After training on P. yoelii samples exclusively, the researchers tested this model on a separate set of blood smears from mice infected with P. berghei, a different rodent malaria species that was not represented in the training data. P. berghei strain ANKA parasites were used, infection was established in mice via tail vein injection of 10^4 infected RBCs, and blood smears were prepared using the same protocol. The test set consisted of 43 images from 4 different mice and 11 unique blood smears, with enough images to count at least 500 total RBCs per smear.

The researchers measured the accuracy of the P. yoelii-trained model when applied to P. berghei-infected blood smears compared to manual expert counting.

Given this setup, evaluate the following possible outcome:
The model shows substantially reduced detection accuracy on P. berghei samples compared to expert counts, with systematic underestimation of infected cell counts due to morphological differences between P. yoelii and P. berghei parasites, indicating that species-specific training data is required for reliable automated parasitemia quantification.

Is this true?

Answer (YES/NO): NO